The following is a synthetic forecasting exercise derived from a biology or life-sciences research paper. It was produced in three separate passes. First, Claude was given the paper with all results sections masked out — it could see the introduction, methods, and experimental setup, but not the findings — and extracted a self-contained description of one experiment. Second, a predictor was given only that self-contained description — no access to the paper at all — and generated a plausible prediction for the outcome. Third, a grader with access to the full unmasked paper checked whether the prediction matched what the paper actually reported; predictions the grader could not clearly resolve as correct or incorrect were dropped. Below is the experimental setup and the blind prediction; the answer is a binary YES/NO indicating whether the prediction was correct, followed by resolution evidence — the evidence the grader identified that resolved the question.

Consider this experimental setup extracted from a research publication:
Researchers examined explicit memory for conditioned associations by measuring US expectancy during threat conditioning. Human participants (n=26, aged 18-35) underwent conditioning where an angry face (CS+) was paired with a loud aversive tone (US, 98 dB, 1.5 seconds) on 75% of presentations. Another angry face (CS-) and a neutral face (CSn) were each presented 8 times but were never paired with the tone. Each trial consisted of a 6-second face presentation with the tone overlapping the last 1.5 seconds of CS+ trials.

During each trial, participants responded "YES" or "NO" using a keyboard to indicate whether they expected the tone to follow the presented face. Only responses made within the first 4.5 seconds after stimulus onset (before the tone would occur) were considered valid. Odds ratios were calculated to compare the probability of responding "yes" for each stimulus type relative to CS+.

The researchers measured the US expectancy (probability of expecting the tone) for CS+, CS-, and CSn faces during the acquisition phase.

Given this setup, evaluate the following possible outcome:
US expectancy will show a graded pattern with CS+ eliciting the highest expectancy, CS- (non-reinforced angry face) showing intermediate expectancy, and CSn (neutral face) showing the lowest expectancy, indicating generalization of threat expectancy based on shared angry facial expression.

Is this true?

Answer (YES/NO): NO